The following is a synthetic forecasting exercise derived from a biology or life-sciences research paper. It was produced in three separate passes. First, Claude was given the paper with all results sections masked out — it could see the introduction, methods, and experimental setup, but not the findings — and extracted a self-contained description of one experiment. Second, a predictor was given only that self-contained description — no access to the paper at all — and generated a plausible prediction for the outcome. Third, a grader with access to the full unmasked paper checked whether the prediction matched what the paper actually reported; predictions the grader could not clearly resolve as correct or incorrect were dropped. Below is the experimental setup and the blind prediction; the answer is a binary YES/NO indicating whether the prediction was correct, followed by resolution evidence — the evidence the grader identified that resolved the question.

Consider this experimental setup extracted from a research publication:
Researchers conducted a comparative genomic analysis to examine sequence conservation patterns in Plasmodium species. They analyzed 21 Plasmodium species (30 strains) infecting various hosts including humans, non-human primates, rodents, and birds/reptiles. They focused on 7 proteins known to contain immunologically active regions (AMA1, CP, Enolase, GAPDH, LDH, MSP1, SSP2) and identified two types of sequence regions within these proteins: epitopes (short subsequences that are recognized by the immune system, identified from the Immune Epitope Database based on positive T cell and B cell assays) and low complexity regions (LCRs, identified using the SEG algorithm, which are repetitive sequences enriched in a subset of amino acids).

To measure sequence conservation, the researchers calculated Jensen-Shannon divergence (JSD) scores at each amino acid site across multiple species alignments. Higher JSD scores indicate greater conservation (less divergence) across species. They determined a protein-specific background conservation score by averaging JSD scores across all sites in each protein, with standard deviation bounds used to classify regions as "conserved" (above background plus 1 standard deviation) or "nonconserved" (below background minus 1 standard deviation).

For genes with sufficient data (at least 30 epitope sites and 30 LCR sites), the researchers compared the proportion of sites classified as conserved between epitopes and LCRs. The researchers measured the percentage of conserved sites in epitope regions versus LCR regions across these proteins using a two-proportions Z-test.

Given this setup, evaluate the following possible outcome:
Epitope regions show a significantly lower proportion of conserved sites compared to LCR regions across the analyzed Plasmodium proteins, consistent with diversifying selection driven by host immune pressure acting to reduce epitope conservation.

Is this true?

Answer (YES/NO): NO